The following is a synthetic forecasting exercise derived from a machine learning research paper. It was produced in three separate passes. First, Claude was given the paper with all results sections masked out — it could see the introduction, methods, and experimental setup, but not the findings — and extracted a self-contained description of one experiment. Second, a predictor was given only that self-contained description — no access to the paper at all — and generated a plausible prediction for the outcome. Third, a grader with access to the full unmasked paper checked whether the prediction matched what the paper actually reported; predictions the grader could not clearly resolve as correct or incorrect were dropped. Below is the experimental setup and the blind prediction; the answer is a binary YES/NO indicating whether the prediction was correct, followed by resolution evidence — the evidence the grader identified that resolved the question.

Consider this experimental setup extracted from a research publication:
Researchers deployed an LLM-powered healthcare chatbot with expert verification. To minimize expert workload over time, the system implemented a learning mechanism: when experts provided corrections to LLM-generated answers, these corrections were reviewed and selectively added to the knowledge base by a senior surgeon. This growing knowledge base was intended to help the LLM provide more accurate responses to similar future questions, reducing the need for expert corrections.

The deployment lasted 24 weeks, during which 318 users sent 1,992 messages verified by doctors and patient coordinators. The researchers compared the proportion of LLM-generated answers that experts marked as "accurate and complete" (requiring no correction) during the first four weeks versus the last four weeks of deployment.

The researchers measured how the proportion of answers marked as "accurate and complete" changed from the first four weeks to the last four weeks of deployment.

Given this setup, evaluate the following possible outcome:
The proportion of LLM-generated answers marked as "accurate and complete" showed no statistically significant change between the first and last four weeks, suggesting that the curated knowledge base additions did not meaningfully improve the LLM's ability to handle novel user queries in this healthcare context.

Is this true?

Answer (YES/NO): NO